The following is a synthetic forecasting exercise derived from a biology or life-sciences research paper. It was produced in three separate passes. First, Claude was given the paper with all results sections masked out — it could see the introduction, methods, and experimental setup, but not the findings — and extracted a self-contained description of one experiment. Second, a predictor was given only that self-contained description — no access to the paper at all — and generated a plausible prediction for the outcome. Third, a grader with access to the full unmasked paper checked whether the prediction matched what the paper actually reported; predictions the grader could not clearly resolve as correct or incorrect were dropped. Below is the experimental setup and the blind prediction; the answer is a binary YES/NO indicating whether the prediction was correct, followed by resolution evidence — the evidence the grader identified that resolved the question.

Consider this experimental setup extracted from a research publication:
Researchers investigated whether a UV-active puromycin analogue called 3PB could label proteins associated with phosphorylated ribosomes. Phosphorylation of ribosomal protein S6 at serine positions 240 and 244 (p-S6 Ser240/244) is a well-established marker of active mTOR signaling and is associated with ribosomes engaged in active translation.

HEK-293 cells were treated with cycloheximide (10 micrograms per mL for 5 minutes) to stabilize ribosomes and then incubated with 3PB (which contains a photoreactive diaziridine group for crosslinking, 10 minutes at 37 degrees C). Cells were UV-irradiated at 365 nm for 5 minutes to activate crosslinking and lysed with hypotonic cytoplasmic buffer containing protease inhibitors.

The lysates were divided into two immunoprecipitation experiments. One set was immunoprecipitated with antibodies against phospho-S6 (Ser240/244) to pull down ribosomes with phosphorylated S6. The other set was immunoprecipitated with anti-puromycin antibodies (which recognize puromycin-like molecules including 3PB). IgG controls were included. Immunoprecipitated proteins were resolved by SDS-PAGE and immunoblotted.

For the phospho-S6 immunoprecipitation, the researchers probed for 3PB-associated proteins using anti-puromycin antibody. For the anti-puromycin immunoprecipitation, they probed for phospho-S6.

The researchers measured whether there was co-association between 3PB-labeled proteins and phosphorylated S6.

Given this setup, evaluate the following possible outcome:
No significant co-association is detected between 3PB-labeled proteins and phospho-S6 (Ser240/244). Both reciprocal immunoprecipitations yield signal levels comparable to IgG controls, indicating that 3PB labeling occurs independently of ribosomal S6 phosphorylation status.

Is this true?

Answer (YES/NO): NO